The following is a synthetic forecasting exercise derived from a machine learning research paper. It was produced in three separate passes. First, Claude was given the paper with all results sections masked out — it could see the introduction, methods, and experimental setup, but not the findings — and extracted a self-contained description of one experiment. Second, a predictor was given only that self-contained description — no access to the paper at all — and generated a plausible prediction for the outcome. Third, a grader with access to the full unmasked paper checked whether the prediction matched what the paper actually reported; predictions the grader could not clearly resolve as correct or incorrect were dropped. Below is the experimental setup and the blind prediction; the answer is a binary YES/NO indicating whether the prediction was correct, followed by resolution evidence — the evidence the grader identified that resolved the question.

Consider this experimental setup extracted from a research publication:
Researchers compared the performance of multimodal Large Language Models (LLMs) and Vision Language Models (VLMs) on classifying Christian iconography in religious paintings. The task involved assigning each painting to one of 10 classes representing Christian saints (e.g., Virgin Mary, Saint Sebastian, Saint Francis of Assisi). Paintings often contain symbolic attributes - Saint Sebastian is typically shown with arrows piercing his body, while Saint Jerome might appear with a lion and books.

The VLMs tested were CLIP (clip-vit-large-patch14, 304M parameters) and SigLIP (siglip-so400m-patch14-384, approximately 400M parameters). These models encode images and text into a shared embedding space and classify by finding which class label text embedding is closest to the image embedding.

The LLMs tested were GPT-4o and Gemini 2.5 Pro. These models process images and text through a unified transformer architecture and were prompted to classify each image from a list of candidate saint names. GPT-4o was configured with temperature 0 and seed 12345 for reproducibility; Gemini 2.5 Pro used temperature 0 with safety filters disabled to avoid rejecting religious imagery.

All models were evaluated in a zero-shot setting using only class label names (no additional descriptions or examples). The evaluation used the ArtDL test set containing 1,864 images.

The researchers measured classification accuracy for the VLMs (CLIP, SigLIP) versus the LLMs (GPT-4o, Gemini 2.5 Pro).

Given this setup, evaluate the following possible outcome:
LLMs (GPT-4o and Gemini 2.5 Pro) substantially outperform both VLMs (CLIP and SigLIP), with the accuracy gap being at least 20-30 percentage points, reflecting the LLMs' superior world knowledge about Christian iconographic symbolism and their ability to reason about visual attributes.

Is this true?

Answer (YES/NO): YES